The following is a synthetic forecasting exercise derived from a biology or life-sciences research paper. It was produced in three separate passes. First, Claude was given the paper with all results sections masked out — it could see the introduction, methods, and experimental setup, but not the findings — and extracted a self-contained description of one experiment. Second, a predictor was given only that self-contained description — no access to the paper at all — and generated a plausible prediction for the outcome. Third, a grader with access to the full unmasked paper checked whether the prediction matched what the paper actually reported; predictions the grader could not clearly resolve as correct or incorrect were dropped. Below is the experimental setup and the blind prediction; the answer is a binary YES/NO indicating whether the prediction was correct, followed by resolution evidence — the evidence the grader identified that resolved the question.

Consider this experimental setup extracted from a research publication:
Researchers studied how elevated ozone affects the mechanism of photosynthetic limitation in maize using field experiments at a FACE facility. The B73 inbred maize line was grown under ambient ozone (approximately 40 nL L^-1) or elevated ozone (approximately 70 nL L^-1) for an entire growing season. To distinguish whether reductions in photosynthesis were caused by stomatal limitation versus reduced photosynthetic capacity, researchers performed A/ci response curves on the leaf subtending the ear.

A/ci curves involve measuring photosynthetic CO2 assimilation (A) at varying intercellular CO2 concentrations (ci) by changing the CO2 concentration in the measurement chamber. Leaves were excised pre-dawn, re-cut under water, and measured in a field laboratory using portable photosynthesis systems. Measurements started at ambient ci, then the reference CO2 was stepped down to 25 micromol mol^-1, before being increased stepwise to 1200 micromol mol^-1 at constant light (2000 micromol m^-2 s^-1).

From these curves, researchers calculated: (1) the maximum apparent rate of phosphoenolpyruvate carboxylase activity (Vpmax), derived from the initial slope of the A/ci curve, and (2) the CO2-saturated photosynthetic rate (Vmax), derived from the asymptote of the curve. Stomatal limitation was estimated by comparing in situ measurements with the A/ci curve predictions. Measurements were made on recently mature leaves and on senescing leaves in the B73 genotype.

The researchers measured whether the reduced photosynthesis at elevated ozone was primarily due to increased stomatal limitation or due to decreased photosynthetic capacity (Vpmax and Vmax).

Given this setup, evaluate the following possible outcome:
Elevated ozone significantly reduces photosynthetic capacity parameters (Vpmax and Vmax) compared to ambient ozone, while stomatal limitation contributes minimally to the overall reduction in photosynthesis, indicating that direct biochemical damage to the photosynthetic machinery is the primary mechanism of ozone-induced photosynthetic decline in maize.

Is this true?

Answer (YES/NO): YES